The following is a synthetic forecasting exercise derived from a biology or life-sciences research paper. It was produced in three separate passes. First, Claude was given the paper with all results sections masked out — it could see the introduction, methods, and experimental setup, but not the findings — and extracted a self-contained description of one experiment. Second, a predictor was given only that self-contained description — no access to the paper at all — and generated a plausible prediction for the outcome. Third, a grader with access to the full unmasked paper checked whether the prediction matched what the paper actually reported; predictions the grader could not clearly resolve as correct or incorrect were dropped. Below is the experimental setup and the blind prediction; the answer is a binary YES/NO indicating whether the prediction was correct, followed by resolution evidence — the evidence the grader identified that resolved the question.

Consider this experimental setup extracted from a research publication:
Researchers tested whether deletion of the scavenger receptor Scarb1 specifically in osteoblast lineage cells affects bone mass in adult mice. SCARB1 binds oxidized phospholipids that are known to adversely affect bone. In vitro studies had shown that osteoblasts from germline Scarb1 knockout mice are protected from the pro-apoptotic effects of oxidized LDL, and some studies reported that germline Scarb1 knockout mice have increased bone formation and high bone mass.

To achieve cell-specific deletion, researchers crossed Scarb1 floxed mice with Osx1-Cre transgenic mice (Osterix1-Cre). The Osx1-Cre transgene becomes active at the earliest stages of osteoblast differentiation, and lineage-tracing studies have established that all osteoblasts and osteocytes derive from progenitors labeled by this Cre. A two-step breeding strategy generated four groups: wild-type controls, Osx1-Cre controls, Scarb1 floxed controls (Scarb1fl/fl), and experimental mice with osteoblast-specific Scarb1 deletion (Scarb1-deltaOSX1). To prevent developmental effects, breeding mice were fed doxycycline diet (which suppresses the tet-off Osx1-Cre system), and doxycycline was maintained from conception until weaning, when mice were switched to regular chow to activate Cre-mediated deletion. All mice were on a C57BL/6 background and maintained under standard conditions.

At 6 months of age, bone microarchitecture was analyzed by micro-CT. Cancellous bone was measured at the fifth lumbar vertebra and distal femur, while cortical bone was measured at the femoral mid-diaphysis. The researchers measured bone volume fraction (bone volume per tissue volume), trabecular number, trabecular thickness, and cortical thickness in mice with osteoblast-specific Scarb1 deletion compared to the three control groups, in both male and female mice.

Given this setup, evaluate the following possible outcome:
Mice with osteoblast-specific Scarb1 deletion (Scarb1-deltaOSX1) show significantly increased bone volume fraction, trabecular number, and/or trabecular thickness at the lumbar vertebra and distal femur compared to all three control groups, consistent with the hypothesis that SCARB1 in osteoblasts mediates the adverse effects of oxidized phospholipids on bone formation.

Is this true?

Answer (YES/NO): NO